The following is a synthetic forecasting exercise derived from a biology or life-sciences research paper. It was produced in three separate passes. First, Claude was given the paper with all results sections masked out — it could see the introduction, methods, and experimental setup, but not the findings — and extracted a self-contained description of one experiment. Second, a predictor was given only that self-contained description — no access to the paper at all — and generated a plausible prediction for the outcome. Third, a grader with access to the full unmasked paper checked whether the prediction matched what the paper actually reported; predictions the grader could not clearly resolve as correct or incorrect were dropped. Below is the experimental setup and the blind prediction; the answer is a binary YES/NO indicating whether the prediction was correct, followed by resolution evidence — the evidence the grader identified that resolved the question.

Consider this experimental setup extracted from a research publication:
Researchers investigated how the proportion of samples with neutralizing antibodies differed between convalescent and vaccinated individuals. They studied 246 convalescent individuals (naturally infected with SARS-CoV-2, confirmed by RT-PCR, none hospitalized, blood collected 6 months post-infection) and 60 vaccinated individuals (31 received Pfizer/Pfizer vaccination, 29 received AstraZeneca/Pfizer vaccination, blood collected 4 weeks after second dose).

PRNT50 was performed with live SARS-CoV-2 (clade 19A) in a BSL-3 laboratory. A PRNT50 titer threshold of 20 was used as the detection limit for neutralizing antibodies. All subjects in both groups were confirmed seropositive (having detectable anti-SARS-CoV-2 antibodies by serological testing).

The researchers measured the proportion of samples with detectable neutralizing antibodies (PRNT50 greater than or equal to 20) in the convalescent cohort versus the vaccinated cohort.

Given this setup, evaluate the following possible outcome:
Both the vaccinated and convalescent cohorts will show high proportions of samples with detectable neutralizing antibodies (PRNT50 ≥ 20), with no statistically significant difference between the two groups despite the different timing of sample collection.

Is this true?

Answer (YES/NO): NO